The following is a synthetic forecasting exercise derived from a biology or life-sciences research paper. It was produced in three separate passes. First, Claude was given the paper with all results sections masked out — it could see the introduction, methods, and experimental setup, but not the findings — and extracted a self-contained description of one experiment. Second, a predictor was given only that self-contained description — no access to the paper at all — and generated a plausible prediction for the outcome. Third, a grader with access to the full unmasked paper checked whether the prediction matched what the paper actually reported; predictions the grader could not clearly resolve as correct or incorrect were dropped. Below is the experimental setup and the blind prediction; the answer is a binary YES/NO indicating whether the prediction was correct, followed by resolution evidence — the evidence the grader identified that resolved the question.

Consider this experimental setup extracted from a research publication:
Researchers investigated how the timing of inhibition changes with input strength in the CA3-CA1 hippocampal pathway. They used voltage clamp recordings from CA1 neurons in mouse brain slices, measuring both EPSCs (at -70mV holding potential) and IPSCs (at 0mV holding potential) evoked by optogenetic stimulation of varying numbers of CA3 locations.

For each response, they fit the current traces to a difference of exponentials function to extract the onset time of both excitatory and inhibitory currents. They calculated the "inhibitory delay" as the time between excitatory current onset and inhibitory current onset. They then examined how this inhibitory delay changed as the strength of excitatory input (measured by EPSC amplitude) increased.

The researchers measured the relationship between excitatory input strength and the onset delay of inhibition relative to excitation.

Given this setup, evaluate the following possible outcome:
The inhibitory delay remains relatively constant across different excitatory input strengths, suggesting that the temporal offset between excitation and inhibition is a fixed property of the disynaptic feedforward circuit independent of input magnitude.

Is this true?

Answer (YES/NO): NO